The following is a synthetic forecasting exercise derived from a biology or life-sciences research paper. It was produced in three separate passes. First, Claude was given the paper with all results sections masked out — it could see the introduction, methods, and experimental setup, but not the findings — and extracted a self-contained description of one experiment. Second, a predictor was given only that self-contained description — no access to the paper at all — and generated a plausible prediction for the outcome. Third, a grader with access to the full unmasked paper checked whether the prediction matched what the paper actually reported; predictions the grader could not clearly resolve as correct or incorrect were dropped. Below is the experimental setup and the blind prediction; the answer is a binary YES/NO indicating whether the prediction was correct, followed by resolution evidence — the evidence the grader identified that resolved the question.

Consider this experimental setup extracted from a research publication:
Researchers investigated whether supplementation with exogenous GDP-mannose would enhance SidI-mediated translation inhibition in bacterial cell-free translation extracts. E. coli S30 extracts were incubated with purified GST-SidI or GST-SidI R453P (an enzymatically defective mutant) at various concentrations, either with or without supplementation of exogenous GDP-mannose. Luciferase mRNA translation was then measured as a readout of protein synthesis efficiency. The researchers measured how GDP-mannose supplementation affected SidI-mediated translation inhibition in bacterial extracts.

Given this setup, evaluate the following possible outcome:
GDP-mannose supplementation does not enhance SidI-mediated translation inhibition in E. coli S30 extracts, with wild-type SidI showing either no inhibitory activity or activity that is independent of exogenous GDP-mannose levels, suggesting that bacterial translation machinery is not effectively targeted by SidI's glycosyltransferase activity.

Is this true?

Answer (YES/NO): NO